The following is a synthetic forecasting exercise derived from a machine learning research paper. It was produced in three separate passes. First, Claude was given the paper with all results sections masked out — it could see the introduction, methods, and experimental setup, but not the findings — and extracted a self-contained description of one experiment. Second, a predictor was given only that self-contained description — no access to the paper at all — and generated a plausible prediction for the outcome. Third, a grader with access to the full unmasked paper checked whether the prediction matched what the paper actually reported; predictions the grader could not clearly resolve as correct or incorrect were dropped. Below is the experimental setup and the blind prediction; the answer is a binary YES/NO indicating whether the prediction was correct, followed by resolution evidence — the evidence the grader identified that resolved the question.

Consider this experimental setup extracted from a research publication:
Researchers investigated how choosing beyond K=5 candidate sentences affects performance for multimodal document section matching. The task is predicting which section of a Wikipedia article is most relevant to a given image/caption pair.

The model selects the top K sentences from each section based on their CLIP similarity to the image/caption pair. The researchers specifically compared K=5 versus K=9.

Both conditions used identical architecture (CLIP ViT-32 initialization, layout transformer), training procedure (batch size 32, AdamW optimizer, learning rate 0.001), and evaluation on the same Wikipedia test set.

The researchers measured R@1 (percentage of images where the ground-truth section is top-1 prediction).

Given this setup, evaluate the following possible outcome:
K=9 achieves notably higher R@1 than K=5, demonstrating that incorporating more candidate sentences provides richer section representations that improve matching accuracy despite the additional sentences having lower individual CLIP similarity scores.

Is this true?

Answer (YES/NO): NO